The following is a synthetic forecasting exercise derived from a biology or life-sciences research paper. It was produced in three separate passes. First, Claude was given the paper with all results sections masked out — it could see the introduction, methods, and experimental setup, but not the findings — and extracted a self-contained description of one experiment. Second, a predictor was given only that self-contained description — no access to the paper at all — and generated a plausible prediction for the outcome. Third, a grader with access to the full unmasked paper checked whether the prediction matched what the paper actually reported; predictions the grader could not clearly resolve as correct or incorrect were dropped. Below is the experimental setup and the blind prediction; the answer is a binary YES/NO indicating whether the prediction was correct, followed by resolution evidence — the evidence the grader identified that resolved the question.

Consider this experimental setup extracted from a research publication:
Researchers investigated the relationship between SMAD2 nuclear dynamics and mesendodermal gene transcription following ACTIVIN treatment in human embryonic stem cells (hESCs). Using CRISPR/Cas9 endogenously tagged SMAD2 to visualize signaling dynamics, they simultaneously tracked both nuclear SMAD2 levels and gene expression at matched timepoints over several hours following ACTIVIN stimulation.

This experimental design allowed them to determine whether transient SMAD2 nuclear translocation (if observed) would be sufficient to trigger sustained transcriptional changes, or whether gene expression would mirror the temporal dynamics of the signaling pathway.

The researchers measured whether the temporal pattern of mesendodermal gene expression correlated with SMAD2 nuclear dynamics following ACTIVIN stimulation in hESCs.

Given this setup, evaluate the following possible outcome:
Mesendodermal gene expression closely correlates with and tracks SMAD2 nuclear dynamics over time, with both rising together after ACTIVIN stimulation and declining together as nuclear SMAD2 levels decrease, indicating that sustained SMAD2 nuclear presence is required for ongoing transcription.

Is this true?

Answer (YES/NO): YES